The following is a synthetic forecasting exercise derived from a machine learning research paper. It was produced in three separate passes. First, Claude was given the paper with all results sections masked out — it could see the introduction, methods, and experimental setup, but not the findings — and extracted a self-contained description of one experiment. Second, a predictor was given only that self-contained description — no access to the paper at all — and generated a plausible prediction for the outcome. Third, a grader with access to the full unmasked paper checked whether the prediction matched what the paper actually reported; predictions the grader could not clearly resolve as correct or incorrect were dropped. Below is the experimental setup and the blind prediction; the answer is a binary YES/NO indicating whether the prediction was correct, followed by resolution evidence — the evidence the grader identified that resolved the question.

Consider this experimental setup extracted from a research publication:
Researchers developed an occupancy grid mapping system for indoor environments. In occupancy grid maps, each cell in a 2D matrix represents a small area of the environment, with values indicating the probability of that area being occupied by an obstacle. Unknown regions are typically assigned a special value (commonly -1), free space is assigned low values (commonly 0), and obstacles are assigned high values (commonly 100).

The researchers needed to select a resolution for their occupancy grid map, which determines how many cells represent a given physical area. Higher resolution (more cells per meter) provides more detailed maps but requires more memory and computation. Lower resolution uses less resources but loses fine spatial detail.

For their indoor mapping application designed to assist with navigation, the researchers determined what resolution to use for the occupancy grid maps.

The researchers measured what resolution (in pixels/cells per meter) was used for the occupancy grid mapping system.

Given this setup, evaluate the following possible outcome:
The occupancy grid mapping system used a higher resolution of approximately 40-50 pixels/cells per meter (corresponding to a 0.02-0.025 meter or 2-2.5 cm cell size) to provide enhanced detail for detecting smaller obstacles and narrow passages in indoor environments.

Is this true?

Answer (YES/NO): NO